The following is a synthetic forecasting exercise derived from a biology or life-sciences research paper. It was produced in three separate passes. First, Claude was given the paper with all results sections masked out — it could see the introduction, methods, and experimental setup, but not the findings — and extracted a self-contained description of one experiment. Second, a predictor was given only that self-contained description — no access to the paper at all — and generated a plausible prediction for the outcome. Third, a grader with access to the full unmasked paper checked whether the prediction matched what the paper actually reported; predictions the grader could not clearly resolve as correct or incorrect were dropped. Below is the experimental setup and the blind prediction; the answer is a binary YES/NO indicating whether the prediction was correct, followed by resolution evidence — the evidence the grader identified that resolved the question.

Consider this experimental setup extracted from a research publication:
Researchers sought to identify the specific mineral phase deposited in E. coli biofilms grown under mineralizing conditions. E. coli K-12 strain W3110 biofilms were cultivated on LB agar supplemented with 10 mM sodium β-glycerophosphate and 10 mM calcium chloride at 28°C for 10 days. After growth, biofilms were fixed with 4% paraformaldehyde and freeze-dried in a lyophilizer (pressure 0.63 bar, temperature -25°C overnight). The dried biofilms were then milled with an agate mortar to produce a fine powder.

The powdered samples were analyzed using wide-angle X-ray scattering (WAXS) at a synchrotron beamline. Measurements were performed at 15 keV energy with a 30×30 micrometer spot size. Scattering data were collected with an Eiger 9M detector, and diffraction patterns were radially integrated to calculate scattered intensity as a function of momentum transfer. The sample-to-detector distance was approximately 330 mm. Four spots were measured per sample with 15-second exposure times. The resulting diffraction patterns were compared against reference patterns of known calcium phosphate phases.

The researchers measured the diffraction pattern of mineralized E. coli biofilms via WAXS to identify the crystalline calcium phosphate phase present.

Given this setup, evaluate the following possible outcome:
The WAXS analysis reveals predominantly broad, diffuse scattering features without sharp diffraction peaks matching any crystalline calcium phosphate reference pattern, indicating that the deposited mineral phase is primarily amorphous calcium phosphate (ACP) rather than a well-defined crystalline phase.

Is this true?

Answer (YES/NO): NO